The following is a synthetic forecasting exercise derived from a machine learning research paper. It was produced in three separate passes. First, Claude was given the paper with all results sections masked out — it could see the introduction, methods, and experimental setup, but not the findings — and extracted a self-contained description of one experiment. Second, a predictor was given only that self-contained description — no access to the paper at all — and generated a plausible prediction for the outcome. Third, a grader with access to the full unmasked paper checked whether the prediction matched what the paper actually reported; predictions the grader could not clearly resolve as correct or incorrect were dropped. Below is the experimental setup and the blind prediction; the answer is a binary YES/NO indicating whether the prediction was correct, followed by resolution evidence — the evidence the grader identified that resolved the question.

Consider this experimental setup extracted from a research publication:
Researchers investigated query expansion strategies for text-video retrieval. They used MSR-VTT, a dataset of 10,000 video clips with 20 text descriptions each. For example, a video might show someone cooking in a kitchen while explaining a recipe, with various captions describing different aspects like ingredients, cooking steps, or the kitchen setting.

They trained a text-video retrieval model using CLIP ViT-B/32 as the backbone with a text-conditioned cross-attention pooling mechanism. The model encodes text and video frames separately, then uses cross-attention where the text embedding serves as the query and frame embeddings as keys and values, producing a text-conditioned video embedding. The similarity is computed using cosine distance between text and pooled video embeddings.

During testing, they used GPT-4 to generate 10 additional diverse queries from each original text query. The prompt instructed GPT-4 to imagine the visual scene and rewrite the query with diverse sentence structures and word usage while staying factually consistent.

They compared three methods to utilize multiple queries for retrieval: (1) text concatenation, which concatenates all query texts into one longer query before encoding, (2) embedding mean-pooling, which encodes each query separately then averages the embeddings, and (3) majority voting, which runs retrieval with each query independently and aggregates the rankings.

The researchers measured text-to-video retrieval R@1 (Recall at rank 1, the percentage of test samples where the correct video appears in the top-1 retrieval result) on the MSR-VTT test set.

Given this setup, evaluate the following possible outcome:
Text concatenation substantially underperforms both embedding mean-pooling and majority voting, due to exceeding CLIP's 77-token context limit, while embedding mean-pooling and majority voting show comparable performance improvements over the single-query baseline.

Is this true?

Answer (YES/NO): NO